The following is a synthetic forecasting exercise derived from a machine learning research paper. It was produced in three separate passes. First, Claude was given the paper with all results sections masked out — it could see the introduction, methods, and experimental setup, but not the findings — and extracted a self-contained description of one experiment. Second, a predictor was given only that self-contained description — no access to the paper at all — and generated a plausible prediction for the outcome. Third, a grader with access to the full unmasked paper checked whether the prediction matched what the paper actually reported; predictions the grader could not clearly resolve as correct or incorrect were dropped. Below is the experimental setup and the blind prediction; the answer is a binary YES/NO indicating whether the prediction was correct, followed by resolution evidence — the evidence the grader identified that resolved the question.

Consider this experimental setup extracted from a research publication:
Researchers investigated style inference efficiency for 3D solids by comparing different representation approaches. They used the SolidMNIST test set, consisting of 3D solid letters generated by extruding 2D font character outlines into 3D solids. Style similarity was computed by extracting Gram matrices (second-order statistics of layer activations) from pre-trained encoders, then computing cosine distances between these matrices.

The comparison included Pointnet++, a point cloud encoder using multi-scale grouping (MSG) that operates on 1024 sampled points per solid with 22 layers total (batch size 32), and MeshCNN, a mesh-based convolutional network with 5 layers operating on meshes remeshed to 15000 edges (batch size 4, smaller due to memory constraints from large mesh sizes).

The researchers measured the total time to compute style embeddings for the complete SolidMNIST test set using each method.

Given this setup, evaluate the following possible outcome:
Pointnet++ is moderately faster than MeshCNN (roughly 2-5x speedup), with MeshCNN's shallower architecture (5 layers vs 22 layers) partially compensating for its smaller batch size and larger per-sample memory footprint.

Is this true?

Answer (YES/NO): YES